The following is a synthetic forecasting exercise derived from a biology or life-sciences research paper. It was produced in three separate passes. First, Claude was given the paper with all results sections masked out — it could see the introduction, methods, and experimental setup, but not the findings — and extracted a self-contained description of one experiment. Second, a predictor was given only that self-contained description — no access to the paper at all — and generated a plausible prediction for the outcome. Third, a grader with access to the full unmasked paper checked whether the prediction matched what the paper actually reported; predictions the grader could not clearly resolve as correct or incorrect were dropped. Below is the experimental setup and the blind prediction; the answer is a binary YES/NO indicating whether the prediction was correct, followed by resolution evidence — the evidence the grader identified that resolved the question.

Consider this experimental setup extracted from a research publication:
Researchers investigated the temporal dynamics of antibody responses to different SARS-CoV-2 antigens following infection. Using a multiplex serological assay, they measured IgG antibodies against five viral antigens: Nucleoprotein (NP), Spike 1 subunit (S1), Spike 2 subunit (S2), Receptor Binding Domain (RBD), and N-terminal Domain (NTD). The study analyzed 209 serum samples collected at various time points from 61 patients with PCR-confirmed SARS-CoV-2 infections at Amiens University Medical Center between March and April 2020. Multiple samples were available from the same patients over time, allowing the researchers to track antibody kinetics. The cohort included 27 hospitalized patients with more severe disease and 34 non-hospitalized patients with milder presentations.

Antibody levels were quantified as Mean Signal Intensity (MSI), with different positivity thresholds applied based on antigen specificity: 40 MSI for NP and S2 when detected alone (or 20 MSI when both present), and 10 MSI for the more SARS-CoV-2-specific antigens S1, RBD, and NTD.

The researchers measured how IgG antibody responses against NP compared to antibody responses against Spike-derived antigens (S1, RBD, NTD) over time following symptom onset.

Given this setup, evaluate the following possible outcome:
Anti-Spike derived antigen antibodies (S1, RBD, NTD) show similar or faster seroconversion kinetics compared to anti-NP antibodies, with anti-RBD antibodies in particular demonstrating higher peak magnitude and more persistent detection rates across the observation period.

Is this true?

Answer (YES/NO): NO